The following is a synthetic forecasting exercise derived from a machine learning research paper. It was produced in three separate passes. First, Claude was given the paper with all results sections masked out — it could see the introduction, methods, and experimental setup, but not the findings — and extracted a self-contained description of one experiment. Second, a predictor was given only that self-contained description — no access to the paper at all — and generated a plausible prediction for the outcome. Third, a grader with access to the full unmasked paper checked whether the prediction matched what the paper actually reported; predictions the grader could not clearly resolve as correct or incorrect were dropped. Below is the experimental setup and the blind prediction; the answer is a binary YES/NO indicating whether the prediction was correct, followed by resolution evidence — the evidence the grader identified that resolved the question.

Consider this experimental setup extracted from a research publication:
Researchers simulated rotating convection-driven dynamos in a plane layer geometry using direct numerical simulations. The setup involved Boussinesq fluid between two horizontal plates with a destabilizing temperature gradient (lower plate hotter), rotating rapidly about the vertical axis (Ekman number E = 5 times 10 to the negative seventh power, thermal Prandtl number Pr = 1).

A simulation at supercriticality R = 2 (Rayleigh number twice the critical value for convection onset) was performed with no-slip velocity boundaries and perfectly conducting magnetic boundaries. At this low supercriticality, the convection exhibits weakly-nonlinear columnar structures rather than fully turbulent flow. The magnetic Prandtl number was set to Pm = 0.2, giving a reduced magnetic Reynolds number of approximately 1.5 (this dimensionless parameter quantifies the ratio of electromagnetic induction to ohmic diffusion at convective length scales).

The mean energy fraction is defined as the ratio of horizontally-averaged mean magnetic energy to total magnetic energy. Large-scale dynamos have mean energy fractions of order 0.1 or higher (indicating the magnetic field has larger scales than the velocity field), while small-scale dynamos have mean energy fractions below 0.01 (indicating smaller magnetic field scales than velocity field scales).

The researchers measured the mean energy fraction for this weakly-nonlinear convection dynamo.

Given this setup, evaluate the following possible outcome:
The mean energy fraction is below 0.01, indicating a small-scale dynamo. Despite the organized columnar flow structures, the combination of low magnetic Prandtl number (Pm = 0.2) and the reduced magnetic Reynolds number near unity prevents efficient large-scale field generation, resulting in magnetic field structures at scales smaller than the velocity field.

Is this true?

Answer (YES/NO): NO